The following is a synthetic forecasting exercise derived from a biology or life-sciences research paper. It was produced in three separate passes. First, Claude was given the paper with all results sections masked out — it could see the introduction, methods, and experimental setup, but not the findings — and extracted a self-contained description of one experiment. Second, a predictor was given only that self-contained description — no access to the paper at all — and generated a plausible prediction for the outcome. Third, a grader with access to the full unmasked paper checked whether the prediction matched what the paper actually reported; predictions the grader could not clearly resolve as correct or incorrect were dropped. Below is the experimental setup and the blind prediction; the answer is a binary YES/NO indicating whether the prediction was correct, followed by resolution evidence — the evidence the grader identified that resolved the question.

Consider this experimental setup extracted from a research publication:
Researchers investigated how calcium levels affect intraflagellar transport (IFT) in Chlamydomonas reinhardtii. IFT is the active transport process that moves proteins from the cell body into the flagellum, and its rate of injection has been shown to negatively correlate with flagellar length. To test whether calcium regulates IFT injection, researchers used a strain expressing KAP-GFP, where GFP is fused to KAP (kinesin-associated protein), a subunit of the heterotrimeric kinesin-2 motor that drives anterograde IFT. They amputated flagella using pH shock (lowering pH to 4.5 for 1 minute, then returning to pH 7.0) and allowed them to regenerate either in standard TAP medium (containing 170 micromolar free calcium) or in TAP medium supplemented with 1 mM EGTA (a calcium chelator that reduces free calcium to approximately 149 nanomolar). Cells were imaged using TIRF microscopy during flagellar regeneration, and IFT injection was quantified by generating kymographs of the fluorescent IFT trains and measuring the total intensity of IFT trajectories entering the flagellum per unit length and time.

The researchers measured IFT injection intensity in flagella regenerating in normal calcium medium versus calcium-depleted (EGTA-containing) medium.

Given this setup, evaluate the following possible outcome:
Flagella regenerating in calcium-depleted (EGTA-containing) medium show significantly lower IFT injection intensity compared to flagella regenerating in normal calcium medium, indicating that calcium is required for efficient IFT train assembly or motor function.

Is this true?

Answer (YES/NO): YES